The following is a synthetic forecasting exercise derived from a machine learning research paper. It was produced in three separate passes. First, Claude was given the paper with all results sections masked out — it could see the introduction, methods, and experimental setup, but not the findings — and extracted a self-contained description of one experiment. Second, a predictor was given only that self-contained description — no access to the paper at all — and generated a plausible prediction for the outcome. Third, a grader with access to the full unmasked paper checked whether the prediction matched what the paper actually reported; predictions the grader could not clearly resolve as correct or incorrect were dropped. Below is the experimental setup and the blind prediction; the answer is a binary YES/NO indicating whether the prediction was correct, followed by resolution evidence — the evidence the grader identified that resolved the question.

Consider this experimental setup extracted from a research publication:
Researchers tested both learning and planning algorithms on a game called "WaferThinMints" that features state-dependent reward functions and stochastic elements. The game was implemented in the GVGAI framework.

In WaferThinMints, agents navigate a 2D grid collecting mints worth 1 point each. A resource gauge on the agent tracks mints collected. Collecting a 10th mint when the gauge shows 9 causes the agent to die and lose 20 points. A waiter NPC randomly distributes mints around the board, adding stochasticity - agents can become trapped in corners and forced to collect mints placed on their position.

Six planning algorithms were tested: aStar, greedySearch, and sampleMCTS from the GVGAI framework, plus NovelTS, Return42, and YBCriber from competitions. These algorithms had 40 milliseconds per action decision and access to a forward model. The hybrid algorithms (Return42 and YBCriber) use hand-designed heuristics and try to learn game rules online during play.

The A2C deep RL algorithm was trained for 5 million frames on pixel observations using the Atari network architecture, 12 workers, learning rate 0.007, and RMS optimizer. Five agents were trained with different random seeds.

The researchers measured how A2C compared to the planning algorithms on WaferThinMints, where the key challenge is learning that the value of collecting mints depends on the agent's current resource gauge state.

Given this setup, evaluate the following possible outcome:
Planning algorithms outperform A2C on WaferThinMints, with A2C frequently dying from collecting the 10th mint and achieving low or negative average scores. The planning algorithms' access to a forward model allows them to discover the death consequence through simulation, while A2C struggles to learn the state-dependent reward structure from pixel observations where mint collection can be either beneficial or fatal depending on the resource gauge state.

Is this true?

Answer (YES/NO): YES